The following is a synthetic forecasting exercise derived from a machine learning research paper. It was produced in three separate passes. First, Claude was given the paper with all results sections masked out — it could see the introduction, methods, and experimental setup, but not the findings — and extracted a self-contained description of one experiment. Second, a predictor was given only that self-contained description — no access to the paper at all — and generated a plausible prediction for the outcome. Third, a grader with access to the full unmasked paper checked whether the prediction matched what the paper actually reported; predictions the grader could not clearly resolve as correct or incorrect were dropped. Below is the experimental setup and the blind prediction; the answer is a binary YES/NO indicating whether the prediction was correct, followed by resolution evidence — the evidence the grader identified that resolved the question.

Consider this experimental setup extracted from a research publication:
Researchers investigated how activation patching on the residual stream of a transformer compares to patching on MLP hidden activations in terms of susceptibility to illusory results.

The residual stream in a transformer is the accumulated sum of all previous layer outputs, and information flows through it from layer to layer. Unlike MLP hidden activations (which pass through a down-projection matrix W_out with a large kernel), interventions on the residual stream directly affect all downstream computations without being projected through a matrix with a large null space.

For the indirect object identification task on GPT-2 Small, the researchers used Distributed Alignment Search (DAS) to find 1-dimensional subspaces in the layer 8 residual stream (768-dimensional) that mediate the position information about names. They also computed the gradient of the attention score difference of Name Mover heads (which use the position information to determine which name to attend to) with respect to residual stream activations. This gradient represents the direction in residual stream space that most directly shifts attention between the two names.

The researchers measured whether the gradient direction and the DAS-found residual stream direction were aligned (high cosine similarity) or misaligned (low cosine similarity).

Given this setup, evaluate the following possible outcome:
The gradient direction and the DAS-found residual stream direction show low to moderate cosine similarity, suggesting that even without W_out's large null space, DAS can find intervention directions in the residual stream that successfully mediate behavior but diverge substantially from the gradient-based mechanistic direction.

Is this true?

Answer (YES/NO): NO